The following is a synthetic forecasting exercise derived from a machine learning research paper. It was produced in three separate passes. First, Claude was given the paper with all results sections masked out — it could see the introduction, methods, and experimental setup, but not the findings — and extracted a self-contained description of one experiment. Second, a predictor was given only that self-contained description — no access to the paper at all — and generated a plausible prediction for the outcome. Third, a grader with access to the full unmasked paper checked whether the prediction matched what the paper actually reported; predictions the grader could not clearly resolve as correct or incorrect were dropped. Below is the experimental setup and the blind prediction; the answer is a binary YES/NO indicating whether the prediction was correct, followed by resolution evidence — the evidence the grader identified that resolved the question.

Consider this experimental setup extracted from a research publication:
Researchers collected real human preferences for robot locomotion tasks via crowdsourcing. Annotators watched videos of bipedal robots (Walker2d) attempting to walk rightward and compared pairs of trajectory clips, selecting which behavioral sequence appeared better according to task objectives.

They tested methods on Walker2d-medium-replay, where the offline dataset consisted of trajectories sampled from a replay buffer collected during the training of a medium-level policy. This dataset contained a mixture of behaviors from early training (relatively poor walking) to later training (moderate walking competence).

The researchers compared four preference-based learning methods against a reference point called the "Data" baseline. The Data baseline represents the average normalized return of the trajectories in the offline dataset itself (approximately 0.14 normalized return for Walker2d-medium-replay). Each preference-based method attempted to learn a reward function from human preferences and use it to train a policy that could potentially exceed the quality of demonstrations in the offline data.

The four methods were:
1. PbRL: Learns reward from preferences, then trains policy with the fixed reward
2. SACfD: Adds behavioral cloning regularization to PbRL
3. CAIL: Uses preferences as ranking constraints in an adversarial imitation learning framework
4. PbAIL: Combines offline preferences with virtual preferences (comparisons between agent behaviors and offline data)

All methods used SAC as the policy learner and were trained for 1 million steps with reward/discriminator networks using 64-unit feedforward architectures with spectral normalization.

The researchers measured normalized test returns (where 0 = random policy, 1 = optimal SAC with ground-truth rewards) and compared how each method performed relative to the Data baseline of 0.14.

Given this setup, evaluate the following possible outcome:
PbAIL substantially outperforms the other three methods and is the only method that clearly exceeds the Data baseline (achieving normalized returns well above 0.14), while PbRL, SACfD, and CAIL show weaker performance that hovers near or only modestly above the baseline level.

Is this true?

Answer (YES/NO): NO